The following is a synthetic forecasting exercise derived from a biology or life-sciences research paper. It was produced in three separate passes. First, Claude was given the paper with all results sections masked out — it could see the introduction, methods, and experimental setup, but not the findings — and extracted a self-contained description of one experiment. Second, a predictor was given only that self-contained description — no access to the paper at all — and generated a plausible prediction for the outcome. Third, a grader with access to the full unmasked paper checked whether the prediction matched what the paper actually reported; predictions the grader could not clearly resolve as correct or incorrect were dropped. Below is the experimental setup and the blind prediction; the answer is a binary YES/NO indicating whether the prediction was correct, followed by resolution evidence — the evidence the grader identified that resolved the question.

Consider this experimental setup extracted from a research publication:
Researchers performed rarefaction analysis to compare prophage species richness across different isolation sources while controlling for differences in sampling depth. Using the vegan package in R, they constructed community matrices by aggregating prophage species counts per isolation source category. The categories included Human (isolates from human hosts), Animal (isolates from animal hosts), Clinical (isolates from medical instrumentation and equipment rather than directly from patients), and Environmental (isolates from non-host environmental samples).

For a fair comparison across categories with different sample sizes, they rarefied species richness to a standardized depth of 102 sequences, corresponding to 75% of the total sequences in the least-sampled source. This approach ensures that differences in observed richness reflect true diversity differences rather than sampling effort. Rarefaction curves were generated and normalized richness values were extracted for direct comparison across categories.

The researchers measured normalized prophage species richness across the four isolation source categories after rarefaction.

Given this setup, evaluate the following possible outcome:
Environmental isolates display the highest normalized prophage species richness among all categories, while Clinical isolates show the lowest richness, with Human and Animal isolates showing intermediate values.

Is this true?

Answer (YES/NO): YES